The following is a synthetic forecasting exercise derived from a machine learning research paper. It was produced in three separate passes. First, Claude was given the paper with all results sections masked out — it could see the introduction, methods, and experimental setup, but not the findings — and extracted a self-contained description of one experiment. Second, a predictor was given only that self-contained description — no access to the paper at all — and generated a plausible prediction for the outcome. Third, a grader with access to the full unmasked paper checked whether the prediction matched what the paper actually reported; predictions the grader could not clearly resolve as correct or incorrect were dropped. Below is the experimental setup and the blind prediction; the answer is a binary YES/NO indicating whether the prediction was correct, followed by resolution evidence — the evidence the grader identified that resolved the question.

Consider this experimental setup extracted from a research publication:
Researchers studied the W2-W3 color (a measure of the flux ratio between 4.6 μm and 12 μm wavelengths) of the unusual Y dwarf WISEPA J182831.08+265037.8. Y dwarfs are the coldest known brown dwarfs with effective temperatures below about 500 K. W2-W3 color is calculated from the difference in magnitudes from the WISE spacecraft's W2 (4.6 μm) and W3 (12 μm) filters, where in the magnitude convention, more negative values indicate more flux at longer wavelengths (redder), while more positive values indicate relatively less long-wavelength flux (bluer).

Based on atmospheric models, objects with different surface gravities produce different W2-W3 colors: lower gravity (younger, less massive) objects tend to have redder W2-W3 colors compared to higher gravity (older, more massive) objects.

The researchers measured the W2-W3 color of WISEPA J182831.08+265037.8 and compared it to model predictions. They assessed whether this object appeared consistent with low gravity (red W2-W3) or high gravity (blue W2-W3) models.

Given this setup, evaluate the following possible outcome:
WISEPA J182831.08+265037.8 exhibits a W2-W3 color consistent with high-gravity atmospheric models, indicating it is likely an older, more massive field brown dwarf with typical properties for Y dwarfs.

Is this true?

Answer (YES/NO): NO